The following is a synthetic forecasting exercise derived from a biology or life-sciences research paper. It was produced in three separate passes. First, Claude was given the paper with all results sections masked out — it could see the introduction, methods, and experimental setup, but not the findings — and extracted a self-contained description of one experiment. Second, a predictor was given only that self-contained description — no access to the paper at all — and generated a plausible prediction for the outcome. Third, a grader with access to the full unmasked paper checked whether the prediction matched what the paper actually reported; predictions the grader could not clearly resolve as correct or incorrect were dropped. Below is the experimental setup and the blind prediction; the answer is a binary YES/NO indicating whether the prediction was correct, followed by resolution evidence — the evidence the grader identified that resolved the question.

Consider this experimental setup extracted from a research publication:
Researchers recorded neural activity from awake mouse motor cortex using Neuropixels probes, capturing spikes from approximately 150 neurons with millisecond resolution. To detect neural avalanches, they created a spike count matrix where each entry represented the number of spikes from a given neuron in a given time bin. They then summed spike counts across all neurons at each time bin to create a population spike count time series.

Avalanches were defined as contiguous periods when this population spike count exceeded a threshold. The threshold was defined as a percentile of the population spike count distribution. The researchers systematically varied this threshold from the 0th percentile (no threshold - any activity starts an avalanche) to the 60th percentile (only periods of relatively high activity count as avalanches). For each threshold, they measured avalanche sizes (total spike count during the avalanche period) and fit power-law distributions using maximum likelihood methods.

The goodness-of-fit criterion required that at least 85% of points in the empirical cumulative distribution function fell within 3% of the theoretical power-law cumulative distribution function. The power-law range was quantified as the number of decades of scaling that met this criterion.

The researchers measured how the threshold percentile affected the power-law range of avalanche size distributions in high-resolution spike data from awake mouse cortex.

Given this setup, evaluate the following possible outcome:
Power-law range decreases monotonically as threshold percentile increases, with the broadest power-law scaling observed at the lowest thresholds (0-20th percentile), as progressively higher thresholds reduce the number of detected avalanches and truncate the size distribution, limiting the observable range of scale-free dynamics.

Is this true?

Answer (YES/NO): NO